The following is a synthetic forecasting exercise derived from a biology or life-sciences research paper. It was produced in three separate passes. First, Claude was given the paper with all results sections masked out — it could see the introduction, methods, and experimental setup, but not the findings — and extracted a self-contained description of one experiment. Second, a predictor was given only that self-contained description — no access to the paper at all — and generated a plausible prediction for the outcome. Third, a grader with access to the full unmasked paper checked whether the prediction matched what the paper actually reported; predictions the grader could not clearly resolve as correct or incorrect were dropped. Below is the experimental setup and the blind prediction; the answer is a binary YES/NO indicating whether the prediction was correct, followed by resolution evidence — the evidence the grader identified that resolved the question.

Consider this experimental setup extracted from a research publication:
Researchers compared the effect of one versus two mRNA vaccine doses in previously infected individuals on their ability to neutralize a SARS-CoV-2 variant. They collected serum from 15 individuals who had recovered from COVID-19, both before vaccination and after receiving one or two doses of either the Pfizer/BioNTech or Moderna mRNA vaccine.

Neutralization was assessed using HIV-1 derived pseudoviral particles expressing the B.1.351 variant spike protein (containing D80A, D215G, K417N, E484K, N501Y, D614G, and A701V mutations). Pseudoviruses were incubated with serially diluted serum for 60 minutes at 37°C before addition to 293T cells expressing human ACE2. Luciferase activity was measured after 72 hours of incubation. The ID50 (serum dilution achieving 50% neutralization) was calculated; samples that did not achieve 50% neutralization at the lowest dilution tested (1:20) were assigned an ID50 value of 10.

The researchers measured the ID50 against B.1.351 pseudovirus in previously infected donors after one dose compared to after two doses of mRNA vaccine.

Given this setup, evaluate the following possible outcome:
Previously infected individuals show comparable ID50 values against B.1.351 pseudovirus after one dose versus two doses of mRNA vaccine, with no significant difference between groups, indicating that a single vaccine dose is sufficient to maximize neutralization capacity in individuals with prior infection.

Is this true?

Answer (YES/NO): YES